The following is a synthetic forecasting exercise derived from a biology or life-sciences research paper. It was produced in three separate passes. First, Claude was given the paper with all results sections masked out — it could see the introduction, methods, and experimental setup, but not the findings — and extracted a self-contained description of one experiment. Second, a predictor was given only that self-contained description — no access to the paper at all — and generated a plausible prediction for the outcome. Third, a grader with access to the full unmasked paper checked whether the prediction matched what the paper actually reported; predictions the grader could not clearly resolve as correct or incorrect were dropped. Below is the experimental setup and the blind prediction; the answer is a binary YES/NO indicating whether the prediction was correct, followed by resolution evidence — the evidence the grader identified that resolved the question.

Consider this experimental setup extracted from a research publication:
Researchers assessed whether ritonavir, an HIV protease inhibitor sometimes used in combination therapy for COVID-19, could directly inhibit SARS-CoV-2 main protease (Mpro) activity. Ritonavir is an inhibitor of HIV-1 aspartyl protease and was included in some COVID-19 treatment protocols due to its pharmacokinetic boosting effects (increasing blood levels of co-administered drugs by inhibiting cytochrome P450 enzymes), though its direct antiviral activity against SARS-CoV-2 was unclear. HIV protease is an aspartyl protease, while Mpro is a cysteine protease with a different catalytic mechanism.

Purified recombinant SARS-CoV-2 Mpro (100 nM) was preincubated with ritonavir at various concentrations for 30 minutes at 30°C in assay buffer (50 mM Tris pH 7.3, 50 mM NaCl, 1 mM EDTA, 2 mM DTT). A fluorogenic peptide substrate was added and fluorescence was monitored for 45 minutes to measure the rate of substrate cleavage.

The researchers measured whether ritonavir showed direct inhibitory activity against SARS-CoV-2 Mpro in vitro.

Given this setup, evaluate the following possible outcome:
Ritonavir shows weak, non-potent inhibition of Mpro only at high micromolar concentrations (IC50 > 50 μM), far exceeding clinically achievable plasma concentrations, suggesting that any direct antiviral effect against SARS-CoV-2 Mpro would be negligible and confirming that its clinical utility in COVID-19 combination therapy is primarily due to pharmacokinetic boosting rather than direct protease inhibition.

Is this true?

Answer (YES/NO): NO